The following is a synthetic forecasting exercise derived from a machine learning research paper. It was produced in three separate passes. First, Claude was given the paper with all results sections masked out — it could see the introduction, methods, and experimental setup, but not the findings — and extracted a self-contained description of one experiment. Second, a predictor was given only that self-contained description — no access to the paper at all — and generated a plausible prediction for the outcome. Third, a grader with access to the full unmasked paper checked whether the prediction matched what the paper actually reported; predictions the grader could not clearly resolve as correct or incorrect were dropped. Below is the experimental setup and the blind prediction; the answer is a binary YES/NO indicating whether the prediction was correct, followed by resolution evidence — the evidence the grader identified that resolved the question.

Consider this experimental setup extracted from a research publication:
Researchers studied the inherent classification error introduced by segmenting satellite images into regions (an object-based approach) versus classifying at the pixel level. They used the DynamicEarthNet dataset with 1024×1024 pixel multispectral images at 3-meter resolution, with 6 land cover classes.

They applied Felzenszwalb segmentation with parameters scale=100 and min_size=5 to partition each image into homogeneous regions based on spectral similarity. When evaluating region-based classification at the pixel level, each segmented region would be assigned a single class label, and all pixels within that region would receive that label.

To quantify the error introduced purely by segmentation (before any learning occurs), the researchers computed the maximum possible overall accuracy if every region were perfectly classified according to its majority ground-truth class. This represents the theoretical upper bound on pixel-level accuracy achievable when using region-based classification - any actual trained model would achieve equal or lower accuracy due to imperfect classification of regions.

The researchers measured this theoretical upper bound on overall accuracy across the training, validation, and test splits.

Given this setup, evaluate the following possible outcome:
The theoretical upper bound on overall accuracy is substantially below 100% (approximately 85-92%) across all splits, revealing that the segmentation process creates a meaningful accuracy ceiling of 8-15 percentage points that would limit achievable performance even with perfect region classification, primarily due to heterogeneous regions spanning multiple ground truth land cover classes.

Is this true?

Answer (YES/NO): YES